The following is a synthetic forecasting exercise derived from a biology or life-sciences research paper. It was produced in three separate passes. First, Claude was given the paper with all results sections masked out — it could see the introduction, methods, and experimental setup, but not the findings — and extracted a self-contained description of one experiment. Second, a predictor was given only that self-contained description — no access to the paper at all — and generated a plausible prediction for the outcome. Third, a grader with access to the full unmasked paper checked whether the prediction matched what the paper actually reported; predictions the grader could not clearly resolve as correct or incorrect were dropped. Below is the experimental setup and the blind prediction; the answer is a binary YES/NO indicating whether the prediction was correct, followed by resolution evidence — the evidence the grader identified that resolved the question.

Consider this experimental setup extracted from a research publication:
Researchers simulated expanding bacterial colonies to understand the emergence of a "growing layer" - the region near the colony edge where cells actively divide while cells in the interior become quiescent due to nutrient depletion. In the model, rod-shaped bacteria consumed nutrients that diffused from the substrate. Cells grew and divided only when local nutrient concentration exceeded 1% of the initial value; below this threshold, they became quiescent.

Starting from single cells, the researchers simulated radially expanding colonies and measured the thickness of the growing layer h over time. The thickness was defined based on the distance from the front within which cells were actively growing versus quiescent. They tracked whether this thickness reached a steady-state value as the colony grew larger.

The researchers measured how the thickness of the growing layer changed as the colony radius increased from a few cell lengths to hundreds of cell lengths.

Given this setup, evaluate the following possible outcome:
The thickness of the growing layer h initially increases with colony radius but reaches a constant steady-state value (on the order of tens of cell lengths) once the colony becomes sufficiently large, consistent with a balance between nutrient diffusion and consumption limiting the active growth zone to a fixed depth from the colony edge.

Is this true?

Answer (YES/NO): NO